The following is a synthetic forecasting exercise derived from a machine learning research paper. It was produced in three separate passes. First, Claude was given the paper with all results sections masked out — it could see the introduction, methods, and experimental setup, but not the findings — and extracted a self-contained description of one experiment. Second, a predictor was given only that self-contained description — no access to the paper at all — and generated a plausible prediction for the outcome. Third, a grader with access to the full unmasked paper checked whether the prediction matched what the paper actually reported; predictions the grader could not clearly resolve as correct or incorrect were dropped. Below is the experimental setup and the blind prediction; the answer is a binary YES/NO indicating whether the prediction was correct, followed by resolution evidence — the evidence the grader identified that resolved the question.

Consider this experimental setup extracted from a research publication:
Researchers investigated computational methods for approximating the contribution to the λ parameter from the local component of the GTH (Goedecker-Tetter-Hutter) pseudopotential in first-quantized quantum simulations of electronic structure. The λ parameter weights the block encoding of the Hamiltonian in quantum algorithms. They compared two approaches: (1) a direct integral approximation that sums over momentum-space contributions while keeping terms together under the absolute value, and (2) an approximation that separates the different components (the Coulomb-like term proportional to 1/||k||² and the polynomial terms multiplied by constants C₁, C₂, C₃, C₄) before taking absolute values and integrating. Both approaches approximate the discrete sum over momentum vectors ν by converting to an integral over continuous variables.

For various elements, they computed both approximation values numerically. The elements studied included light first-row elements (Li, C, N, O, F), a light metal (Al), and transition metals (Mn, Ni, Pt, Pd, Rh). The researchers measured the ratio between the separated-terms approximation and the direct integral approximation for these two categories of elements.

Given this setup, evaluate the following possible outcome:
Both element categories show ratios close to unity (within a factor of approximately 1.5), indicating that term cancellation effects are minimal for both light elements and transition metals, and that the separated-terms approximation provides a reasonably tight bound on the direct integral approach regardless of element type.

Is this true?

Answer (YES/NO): NO